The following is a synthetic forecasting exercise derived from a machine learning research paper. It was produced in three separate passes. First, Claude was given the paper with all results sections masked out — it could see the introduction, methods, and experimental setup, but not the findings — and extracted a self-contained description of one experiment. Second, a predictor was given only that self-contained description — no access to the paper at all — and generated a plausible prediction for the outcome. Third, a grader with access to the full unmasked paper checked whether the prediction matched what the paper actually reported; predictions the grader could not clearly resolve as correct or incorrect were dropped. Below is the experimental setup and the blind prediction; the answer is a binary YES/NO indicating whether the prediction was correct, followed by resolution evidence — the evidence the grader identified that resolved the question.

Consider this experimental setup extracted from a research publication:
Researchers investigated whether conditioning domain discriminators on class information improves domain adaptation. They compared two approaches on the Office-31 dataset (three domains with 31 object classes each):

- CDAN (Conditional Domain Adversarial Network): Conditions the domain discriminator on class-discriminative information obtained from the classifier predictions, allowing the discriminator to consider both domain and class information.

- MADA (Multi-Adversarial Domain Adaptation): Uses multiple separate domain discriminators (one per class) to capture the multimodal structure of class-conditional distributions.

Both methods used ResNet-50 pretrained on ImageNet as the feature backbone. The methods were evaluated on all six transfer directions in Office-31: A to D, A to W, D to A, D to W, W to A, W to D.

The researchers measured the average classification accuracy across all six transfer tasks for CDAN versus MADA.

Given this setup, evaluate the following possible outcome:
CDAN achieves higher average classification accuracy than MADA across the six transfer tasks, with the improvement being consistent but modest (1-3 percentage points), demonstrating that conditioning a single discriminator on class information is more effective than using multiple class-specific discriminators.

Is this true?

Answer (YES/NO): YES